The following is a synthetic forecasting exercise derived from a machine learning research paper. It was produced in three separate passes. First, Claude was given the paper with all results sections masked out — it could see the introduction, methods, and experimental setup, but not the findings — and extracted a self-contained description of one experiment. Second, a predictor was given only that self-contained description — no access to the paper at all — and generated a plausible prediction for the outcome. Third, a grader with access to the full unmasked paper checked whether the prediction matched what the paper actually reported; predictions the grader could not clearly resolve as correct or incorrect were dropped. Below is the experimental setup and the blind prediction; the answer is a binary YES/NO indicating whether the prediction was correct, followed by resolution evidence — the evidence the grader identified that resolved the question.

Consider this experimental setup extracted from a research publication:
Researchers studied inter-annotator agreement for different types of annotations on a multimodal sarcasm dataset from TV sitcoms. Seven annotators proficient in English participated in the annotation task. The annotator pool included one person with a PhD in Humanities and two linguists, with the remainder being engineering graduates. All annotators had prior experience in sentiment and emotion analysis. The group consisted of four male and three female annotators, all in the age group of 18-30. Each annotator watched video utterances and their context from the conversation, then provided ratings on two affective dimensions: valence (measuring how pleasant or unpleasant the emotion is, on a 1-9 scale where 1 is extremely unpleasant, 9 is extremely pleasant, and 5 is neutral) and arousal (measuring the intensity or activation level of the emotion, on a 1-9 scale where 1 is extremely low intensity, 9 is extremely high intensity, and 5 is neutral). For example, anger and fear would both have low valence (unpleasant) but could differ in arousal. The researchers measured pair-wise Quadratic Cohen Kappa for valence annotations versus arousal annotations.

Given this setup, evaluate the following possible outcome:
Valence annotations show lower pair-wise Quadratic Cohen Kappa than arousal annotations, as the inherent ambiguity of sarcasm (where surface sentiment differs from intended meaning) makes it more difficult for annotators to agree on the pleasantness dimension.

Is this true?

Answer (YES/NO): YES